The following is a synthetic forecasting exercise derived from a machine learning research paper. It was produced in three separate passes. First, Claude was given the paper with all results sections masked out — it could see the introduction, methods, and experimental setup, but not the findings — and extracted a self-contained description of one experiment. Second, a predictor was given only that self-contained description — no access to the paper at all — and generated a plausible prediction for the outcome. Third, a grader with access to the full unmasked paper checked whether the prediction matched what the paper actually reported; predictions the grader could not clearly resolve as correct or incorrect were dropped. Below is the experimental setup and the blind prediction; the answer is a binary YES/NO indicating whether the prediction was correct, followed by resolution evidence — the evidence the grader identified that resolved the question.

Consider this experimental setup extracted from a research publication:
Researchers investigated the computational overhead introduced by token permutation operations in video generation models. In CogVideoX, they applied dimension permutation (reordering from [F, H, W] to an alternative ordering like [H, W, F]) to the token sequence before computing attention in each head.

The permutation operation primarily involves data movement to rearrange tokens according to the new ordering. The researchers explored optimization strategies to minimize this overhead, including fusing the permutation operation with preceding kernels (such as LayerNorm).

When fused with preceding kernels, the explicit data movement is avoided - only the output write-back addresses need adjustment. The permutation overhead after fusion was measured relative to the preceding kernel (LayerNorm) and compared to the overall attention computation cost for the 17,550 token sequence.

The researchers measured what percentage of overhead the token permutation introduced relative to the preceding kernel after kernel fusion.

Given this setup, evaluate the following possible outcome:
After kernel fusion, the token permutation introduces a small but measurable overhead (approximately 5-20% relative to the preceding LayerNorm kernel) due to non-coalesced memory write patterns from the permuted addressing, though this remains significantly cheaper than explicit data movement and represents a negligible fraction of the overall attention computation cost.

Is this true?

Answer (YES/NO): NO